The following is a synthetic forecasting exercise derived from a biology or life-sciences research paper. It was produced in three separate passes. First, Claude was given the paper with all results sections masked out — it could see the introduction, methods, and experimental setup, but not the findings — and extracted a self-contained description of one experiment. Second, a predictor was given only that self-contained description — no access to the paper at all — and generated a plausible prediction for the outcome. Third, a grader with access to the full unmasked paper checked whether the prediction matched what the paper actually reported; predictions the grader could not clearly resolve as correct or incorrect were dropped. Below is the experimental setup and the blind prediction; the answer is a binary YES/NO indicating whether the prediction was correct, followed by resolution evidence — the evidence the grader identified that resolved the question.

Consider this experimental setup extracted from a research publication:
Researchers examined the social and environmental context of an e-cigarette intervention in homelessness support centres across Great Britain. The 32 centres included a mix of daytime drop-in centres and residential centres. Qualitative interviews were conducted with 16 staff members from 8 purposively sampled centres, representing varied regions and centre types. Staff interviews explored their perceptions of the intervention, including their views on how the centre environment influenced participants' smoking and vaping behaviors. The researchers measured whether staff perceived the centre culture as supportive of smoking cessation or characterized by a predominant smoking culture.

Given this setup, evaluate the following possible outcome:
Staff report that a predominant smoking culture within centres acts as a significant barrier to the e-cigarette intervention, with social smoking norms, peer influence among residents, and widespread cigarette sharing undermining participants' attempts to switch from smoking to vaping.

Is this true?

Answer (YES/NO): YES